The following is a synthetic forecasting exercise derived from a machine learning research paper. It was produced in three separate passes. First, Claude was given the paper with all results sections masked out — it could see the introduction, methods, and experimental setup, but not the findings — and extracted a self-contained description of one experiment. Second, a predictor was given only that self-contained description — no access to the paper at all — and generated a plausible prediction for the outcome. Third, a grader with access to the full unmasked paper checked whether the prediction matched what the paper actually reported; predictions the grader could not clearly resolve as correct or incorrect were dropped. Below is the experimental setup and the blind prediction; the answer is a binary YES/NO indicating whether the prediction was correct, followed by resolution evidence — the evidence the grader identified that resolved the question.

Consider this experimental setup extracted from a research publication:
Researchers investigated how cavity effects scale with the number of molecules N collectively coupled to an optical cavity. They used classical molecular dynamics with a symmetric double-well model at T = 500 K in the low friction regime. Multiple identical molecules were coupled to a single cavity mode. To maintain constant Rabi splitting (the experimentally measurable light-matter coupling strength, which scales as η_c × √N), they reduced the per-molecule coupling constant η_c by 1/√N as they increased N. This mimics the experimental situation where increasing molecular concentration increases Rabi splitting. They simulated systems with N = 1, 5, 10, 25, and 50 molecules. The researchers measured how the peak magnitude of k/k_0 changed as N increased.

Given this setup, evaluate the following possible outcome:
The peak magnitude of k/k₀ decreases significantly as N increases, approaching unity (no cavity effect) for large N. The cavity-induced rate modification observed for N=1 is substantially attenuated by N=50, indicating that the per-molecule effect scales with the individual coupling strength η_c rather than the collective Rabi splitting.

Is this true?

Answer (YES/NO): YES